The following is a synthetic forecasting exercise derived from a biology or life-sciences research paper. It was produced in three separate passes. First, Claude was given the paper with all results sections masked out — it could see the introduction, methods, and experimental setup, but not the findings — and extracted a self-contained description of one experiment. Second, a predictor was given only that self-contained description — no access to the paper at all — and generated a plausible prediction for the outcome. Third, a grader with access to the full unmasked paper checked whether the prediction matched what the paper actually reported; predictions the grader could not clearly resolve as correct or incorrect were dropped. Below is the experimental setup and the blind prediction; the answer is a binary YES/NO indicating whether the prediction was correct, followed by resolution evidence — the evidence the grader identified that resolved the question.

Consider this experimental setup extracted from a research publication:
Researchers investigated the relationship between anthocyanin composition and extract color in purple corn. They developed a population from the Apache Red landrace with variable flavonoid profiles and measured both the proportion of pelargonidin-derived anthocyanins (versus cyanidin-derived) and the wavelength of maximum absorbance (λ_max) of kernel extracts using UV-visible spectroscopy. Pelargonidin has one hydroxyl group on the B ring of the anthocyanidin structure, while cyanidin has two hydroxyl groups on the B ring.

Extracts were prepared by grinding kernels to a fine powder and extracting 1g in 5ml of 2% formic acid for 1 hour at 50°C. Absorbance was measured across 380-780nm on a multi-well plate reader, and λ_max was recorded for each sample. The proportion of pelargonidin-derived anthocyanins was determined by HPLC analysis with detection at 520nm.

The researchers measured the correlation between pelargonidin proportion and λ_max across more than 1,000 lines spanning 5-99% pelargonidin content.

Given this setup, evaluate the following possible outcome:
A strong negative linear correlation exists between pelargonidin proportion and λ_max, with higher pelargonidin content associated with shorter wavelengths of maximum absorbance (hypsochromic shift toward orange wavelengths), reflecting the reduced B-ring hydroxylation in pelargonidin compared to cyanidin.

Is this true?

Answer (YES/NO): YES